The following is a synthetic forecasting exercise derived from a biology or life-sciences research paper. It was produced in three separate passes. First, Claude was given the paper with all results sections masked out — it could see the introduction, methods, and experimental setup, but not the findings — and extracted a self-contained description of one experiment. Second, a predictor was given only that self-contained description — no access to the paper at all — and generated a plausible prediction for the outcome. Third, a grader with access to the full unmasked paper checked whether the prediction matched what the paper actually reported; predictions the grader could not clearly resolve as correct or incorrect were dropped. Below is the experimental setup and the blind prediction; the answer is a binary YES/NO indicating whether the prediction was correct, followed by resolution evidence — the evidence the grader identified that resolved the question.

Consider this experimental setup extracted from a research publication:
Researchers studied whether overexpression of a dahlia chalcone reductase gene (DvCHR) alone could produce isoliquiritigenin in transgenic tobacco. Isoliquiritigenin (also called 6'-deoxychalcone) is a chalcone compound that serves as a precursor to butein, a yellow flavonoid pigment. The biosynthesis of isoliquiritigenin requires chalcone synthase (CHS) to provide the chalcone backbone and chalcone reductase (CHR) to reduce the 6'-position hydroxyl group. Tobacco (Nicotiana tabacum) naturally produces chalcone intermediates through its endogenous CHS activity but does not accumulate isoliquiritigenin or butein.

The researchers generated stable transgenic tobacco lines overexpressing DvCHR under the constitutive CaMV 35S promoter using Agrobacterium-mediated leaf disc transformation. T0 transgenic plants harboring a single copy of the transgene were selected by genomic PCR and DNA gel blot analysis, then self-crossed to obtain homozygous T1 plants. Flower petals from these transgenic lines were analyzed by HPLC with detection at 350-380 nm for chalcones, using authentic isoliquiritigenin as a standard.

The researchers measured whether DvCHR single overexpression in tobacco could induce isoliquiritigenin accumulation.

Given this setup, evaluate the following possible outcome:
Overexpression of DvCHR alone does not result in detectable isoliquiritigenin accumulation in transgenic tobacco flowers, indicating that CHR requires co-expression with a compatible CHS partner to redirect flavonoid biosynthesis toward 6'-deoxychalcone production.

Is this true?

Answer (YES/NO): NO